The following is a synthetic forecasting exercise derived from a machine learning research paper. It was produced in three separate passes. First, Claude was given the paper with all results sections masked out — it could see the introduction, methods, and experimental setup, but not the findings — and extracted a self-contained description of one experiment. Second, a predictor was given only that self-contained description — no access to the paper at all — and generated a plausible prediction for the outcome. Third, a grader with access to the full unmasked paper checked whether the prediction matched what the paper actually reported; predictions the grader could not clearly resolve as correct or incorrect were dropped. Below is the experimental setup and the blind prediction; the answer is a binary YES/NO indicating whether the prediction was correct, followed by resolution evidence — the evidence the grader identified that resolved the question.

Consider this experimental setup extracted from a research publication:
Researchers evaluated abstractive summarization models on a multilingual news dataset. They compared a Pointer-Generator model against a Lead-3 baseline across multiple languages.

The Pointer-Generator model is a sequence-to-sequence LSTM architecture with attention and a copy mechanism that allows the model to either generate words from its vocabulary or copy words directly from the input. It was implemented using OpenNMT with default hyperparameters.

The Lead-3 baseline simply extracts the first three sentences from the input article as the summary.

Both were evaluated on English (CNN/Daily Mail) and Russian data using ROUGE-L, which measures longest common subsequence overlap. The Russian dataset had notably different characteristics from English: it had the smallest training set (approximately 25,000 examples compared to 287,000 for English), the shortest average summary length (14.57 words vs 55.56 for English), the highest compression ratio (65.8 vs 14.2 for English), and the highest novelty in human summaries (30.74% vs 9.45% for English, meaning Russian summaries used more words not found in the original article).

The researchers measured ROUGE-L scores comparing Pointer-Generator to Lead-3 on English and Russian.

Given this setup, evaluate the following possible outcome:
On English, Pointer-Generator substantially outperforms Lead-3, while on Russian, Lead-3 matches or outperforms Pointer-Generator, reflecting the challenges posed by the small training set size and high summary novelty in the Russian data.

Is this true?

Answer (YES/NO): NO